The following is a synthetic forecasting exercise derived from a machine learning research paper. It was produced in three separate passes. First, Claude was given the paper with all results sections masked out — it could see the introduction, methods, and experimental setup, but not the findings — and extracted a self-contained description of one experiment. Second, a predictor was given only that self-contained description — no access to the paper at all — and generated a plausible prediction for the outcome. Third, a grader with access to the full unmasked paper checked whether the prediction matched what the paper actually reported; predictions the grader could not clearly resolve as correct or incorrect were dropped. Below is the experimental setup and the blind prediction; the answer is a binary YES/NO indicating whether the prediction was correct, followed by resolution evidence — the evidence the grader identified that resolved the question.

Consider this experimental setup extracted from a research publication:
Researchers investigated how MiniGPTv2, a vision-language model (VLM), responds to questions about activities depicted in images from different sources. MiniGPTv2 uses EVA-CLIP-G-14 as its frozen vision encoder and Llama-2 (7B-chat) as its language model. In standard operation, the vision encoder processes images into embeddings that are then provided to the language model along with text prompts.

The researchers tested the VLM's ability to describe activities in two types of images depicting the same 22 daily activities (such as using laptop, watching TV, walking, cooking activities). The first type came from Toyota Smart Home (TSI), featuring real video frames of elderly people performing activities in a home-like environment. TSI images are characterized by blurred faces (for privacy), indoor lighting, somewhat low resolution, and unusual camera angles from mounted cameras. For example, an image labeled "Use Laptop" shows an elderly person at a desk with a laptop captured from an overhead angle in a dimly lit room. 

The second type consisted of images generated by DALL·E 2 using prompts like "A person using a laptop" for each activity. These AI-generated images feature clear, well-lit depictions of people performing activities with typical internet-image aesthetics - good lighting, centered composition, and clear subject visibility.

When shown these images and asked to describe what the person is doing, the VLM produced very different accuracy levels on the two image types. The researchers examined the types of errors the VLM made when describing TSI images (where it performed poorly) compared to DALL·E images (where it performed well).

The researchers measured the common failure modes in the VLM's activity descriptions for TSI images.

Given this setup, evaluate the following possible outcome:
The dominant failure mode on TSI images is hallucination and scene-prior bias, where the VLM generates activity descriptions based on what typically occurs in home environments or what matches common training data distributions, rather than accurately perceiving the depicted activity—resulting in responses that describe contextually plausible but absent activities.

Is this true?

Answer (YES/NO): NO